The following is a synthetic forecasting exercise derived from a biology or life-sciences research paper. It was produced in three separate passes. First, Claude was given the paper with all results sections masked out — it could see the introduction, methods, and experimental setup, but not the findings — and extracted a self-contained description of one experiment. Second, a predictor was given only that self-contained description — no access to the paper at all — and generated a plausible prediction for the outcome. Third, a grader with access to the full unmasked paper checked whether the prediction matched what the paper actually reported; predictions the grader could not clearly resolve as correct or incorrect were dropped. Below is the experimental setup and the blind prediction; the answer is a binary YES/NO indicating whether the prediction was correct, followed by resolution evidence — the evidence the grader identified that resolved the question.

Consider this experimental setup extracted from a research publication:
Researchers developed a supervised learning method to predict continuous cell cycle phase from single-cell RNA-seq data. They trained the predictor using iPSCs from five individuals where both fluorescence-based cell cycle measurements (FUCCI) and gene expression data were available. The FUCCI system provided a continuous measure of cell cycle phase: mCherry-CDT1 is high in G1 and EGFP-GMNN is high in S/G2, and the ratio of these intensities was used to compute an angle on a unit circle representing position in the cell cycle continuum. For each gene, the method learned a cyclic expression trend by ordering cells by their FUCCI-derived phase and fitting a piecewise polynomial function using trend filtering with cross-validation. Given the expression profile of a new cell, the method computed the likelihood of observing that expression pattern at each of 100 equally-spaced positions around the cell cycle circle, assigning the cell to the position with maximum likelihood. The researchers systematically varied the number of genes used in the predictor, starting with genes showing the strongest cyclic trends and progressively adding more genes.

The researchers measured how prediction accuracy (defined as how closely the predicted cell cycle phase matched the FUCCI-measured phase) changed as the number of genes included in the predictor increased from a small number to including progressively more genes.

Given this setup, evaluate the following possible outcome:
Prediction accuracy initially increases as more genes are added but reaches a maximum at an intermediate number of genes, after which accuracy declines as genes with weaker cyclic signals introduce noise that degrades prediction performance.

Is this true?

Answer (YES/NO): NO